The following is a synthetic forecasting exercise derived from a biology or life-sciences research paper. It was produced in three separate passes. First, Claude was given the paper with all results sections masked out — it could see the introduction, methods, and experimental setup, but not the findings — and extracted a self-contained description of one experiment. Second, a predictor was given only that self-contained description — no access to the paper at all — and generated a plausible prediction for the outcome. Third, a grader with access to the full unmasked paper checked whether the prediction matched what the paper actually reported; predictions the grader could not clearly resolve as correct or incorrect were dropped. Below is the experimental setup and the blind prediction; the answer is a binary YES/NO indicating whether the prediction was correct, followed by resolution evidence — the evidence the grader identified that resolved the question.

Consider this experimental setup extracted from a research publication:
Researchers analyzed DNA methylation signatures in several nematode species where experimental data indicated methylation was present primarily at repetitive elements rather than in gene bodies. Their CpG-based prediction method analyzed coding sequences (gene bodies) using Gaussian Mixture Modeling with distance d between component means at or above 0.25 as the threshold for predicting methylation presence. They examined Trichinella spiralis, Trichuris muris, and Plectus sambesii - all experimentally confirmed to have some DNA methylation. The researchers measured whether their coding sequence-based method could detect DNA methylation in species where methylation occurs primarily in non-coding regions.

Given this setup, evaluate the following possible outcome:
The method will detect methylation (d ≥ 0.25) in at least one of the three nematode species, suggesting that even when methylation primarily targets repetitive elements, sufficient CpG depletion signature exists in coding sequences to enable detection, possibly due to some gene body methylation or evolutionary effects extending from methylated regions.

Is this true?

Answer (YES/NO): NO